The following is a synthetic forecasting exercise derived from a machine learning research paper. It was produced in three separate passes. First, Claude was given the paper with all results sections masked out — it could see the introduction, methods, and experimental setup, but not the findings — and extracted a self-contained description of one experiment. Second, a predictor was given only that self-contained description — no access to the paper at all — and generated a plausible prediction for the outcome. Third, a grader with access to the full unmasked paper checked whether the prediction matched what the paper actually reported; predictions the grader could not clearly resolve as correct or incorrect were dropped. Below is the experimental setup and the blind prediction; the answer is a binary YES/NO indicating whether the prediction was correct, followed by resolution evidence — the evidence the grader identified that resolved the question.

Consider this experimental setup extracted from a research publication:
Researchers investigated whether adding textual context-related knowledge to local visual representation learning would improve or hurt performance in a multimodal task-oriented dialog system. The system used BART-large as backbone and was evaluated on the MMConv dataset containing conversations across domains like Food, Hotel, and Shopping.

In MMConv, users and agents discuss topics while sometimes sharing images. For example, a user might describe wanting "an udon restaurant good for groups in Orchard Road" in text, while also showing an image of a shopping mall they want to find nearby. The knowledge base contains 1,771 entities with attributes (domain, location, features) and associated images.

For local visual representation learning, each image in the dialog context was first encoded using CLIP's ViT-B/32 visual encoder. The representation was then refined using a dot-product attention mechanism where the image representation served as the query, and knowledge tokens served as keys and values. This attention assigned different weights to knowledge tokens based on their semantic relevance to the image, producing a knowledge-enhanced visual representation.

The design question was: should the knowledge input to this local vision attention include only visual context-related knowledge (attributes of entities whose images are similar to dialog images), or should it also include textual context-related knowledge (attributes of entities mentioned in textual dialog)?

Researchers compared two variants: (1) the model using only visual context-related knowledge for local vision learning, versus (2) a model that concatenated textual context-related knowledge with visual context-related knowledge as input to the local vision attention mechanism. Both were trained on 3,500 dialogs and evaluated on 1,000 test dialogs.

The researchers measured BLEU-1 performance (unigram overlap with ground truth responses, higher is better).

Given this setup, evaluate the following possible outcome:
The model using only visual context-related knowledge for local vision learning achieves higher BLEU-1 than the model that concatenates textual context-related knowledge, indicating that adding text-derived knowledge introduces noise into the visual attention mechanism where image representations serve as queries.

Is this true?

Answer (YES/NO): YES